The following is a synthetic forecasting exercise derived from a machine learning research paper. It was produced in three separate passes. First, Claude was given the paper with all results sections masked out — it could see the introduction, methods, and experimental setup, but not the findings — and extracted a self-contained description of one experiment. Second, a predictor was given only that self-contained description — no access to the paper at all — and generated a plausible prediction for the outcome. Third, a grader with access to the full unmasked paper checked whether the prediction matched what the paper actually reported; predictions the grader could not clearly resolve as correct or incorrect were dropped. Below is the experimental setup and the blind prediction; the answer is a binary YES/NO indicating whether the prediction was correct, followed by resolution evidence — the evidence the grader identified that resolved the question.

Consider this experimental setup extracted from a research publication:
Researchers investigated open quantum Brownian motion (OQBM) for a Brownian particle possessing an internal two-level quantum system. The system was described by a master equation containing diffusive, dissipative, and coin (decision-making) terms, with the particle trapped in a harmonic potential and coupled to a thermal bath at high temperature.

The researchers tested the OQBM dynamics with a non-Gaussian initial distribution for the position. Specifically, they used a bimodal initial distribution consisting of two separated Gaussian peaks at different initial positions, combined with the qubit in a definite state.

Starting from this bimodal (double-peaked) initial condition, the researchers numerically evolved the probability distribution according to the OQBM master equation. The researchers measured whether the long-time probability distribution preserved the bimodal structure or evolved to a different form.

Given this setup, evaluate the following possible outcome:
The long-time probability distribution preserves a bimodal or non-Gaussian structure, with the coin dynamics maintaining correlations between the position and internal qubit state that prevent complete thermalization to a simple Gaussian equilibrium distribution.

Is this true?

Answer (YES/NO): YES